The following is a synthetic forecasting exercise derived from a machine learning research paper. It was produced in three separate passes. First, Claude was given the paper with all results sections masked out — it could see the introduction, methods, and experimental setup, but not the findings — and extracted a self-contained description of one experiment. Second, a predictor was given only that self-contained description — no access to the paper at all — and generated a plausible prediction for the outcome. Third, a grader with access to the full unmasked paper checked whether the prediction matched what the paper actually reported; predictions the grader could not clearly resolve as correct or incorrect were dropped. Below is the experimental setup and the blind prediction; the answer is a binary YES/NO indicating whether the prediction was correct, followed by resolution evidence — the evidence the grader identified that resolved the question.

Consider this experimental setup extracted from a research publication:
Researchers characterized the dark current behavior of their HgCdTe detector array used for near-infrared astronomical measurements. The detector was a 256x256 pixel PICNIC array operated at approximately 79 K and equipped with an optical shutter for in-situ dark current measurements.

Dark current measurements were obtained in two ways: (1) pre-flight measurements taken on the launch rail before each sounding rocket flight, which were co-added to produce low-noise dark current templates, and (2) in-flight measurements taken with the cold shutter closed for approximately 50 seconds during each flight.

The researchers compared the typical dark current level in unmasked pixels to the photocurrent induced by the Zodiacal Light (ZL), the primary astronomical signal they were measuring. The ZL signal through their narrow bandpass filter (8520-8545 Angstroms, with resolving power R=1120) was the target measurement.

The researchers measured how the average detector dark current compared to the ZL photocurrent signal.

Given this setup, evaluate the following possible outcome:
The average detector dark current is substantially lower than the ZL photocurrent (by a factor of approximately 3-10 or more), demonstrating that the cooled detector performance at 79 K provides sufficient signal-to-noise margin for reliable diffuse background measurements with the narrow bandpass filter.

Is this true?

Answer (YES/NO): NO